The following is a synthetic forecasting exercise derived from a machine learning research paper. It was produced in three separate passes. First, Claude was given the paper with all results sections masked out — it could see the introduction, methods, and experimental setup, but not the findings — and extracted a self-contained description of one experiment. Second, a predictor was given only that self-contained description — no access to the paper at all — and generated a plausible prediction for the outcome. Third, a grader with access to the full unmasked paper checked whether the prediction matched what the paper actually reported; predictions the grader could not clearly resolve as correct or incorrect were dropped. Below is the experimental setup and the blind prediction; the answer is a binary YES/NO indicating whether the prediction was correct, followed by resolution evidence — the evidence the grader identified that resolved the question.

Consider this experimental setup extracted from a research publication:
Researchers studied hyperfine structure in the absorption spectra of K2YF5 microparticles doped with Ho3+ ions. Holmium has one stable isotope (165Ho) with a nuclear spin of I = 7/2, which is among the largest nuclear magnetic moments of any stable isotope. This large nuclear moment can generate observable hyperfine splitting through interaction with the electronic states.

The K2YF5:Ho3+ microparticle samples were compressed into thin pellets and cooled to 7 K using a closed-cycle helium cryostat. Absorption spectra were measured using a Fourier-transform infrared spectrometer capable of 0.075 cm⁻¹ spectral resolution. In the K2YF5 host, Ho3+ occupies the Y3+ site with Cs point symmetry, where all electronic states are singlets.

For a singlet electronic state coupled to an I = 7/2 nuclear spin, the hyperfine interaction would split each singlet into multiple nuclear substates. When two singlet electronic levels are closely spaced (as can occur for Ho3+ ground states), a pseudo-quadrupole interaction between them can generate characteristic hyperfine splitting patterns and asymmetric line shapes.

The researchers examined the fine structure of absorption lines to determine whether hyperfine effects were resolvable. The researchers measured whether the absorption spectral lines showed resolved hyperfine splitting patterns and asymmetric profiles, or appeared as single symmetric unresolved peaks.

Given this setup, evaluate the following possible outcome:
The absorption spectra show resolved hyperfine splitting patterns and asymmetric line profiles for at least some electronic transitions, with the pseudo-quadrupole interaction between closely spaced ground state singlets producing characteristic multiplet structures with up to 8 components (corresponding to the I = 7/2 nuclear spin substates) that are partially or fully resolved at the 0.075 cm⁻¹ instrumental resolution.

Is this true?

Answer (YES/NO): NO